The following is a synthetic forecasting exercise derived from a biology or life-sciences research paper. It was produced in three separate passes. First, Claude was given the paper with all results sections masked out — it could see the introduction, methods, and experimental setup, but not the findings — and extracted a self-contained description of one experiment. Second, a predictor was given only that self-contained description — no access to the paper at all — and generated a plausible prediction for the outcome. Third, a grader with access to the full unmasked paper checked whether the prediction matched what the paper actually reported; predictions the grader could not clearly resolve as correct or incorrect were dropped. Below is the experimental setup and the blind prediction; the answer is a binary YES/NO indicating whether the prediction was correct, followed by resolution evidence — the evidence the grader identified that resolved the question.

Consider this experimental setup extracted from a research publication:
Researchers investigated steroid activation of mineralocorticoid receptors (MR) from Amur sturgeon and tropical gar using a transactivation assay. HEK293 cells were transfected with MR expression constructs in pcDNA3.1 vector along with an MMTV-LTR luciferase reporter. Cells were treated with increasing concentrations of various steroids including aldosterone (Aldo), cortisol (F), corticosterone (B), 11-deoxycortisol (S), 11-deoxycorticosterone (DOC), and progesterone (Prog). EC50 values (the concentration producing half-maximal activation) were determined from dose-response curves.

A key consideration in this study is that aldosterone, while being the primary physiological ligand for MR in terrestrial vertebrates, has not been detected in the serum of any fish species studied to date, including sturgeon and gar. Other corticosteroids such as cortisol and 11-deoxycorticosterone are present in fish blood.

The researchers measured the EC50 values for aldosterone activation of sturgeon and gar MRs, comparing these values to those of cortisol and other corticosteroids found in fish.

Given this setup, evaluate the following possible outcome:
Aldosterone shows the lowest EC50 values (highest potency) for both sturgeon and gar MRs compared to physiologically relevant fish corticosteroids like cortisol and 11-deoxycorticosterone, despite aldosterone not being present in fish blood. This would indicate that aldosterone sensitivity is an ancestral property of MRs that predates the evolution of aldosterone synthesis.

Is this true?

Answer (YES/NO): NO